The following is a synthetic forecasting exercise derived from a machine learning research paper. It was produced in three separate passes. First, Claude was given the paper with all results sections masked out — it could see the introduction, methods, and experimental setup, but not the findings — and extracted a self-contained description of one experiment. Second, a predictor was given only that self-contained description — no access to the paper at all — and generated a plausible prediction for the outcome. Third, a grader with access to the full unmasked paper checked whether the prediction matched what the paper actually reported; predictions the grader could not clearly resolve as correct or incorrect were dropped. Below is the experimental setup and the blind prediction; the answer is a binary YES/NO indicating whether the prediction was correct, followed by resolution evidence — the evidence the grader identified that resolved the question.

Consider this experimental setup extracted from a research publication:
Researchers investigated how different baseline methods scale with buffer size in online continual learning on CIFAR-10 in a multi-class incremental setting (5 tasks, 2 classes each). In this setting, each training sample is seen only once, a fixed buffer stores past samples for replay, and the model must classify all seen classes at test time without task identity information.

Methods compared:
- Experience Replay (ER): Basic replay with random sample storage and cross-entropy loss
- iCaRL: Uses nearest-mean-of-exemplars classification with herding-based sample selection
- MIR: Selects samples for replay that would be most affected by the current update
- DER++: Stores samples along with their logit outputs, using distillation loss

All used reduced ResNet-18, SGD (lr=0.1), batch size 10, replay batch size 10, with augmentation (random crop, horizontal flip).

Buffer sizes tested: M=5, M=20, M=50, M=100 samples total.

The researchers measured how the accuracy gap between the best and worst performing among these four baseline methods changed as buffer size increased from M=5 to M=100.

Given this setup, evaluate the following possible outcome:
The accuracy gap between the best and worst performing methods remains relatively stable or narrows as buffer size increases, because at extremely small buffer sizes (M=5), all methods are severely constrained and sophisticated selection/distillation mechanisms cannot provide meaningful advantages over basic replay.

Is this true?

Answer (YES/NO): NO